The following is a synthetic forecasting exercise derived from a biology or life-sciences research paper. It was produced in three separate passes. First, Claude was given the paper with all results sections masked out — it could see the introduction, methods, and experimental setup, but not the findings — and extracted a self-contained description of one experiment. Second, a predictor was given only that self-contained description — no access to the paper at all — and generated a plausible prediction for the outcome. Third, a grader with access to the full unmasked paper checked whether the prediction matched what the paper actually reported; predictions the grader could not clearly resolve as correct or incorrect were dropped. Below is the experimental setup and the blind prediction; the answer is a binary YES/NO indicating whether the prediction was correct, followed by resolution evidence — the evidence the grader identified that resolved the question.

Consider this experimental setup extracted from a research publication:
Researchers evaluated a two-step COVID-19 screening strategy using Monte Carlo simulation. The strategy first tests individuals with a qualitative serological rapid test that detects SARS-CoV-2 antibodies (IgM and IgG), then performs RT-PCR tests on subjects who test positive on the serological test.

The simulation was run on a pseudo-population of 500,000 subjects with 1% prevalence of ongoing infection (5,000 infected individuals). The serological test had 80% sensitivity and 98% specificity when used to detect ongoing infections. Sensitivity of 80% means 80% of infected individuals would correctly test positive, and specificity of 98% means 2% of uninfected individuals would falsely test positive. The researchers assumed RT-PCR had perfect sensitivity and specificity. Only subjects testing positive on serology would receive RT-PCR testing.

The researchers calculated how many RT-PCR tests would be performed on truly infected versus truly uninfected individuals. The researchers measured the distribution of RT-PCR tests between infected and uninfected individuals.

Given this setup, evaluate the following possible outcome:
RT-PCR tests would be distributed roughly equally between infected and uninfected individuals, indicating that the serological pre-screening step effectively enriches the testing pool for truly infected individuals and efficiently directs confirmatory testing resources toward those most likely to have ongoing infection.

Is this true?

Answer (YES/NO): NO